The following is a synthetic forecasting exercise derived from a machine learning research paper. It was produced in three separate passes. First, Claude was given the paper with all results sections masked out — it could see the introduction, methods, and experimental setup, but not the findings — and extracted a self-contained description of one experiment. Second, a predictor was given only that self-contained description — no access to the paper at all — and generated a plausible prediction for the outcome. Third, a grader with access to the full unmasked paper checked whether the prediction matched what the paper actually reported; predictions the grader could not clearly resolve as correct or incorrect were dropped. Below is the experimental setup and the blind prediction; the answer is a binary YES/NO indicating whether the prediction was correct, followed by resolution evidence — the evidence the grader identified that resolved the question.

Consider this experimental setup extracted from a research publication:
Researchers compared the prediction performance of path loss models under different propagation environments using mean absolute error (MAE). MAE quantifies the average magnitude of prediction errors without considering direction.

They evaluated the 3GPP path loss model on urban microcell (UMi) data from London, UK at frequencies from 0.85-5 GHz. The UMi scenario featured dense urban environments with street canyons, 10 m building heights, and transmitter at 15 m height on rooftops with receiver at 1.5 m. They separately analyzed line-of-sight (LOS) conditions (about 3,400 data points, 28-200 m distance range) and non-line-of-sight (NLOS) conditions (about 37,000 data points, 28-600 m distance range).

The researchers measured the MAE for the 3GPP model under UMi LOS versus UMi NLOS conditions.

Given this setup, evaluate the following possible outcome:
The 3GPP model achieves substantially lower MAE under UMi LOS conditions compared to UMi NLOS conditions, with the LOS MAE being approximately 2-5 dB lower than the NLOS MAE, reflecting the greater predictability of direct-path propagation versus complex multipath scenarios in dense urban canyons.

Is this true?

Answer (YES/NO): NO